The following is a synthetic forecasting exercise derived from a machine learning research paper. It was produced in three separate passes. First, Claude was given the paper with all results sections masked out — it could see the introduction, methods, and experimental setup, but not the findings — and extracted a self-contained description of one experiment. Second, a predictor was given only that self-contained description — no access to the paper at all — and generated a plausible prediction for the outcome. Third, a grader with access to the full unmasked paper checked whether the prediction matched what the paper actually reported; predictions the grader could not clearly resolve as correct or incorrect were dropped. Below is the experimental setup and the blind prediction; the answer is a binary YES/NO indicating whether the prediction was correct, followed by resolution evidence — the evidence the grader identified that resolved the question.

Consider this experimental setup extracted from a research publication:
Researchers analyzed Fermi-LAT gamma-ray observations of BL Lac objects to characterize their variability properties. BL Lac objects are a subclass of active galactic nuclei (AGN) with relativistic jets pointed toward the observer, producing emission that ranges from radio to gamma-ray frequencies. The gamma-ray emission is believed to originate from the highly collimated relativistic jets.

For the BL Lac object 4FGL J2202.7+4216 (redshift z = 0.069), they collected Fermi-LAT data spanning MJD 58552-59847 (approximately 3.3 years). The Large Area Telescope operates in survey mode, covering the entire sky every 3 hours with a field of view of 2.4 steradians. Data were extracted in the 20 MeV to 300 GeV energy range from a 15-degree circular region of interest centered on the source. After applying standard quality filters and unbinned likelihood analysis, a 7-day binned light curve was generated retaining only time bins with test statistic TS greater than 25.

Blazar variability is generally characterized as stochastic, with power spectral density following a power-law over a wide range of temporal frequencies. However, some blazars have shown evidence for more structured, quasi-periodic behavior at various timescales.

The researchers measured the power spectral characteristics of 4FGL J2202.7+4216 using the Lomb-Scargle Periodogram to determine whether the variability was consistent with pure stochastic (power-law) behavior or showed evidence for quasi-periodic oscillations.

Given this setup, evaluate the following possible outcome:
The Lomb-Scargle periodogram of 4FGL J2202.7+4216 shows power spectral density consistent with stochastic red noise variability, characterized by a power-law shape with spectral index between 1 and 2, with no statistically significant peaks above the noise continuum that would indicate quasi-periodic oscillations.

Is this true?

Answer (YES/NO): NO